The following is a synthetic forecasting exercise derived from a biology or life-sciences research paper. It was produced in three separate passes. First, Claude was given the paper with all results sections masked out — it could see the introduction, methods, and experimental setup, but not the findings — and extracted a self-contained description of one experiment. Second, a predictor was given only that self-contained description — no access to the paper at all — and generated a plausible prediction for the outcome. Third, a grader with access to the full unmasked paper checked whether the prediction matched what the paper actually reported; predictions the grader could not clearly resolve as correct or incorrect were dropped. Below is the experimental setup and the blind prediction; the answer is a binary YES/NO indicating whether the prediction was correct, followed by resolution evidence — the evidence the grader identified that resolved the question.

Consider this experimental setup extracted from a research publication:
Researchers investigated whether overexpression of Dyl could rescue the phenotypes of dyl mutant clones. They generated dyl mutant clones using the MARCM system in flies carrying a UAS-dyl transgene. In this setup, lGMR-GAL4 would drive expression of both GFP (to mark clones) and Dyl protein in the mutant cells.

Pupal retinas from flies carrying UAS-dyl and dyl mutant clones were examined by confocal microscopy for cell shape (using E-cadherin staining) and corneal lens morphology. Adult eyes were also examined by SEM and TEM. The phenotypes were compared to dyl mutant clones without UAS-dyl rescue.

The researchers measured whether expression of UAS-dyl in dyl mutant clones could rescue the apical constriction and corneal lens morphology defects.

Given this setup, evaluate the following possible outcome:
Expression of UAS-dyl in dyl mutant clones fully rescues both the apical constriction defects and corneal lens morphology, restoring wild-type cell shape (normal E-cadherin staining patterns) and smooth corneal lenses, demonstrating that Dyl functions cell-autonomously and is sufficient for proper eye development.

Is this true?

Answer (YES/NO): YES